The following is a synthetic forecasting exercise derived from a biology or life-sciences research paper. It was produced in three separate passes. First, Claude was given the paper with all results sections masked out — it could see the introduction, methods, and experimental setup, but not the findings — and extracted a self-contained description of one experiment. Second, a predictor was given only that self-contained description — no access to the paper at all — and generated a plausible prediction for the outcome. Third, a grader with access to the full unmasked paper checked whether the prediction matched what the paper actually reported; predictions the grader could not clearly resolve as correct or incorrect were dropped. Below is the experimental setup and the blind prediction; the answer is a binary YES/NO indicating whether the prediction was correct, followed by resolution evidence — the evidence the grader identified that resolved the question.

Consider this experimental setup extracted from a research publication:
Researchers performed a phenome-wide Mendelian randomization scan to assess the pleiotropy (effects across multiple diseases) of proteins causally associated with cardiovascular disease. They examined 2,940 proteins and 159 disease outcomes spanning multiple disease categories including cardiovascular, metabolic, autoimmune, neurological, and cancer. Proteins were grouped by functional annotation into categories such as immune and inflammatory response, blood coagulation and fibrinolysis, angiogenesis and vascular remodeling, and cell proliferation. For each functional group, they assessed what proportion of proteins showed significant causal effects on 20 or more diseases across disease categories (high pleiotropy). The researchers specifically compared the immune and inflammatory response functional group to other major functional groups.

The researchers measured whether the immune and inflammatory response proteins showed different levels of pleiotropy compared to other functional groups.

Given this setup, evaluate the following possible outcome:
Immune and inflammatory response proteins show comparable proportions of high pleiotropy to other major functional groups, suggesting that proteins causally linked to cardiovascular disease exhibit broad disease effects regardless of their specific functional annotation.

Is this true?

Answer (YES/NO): NO